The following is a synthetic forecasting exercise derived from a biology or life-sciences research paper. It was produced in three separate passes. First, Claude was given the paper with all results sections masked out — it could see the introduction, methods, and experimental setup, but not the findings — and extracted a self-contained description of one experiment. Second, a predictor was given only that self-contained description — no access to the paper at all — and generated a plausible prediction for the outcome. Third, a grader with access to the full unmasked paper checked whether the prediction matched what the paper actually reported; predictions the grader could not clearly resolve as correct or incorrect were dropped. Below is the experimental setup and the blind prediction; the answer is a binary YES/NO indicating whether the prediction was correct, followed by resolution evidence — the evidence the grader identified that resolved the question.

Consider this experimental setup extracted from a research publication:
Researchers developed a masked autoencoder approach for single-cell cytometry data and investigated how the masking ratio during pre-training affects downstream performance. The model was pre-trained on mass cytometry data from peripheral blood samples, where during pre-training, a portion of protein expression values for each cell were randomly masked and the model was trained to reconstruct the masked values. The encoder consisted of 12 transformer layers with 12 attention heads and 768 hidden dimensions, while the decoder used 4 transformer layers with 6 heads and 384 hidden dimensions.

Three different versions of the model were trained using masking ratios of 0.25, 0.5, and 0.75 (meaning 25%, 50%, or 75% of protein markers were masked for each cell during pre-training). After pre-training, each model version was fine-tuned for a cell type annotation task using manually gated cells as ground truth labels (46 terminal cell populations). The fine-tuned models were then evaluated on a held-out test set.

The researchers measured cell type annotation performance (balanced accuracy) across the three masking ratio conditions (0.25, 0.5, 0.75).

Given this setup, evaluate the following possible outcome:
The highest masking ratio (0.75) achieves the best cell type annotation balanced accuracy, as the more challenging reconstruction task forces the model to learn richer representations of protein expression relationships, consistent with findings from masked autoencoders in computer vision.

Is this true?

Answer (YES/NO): NO